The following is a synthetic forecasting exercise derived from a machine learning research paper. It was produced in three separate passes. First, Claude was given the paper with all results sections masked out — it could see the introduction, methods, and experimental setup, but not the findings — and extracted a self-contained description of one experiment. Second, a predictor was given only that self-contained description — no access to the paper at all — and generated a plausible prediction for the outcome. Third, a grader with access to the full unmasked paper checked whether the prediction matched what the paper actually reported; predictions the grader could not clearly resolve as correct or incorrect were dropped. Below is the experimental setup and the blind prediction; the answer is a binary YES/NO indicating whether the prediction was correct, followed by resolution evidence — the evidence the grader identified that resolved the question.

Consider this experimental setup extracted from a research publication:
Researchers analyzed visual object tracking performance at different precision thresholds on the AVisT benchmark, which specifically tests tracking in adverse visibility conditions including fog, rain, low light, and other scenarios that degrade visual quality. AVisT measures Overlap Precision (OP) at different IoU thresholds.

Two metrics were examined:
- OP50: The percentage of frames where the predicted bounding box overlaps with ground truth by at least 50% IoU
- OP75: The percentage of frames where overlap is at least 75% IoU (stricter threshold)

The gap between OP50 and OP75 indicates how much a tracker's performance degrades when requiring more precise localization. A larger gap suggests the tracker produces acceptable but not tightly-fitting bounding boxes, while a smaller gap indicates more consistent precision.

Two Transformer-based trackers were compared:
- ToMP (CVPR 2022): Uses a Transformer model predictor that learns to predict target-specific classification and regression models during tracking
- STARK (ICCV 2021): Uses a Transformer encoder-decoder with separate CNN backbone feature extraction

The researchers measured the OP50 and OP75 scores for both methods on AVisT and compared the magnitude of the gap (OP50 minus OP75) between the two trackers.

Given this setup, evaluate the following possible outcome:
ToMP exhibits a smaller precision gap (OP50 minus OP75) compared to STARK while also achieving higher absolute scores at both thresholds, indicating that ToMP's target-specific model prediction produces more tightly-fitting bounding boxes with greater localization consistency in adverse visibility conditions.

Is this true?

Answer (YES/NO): NO